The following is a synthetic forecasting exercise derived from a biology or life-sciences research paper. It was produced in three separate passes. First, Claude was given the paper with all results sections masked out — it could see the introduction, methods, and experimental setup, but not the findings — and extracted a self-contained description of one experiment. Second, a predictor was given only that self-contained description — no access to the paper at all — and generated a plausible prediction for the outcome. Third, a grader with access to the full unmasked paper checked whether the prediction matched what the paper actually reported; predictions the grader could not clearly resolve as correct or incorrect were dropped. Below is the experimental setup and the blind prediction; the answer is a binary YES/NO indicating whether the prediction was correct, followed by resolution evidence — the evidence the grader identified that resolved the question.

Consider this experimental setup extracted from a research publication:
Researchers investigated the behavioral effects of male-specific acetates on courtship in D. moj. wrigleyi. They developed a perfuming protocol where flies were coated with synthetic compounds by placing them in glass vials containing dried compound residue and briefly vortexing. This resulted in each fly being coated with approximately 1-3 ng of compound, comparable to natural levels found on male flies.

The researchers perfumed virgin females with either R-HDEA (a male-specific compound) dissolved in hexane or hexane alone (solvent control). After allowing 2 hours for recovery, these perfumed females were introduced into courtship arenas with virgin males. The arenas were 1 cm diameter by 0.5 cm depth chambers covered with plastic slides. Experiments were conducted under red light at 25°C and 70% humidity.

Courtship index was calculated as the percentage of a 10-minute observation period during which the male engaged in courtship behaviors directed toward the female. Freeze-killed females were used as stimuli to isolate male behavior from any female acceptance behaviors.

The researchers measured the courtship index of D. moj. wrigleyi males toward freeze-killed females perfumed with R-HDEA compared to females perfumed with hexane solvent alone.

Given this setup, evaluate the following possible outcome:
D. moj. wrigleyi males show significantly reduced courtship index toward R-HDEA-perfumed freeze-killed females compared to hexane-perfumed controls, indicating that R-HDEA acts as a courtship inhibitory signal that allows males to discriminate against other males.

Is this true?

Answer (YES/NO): NO